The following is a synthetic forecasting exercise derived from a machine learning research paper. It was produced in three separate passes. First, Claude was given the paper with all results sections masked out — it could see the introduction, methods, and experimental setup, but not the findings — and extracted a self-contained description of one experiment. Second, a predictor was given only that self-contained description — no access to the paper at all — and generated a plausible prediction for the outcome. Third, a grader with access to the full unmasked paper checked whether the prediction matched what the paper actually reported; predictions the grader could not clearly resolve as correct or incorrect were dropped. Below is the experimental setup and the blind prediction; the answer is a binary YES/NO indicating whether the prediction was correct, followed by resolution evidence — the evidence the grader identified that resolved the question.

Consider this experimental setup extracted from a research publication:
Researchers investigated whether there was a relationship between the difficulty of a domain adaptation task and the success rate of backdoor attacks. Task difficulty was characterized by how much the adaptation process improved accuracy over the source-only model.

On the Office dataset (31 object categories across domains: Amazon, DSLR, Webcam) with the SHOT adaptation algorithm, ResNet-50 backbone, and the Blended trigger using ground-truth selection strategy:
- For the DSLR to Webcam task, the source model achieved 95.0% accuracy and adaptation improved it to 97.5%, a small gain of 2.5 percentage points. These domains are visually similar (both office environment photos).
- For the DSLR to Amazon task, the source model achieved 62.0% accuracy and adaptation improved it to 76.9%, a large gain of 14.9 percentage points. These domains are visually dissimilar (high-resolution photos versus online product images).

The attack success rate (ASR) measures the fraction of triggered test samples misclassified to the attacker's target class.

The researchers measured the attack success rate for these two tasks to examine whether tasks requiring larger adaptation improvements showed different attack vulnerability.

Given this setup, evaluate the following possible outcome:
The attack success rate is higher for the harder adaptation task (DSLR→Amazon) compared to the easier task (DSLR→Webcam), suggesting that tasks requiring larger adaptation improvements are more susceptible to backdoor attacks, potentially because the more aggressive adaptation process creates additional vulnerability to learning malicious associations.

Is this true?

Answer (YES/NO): NO